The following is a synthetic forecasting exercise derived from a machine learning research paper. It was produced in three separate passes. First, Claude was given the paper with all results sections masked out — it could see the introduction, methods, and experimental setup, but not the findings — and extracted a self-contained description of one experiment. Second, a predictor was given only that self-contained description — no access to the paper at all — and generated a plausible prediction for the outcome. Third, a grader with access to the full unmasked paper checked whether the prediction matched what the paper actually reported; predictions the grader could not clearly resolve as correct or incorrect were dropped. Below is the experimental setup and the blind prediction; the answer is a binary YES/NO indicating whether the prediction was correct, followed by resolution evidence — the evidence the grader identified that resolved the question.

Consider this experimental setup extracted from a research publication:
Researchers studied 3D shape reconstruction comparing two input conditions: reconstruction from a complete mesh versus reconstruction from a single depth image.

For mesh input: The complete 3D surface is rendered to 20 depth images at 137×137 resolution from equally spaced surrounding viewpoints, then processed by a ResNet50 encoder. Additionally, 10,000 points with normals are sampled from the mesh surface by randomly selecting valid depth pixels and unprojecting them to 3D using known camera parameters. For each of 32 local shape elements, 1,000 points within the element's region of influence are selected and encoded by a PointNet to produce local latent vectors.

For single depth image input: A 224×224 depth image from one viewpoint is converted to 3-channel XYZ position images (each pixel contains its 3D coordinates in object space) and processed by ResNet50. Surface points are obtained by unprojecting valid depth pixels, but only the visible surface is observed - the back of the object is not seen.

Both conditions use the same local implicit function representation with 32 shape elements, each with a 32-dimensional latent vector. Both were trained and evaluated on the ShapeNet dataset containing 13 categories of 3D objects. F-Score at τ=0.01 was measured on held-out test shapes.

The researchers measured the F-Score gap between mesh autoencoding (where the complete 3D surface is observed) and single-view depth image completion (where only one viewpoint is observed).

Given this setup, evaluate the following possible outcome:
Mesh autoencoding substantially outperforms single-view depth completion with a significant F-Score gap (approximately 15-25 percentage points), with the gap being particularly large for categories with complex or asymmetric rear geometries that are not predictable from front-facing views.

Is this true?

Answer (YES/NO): NO